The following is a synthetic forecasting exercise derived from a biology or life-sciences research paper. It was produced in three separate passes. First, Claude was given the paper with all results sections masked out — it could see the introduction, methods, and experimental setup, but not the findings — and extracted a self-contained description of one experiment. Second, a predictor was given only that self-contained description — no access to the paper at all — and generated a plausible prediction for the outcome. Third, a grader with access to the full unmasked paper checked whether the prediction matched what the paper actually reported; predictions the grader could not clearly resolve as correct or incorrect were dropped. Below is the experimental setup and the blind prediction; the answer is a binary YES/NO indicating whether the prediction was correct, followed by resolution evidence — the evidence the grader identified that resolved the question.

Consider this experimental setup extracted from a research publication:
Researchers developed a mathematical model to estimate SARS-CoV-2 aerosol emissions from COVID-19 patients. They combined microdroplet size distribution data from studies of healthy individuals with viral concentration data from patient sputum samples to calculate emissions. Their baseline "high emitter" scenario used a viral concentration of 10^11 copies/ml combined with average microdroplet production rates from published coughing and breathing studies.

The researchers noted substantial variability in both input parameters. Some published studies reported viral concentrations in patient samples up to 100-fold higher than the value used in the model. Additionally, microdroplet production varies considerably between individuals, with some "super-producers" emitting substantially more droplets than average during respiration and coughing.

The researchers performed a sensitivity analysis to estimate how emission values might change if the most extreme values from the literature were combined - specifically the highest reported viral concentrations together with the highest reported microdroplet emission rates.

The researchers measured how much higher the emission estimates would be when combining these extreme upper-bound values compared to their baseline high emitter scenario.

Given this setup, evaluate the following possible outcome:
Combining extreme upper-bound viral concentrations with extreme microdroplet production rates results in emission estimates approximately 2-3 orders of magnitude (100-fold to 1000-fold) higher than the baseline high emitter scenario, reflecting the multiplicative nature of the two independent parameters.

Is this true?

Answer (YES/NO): YES